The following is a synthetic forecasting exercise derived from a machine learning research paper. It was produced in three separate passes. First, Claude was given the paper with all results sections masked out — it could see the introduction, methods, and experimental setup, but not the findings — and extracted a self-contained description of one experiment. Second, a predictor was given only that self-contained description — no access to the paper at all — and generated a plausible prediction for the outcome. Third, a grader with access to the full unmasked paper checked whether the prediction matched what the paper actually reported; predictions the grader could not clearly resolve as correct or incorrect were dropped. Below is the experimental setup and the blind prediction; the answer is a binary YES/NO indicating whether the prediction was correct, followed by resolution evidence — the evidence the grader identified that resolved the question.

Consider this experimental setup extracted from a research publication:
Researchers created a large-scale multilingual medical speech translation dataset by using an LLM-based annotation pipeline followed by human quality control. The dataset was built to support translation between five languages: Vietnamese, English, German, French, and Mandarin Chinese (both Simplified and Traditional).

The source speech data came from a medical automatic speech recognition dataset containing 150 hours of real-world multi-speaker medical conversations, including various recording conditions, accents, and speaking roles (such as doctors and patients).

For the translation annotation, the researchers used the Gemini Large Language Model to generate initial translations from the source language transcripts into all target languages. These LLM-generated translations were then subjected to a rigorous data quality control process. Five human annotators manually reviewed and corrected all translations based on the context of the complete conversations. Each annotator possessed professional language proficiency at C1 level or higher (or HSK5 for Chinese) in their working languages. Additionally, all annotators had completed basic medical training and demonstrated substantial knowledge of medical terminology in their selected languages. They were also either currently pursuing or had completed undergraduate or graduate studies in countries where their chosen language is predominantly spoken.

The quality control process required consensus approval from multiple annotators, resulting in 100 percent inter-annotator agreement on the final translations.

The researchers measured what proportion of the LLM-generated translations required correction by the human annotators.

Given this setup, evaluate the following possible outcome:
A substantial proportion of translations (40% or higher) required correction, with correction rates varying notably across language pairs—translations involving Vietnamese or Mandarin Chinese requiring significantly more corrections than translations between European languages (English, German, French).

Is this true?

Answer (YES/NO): NO